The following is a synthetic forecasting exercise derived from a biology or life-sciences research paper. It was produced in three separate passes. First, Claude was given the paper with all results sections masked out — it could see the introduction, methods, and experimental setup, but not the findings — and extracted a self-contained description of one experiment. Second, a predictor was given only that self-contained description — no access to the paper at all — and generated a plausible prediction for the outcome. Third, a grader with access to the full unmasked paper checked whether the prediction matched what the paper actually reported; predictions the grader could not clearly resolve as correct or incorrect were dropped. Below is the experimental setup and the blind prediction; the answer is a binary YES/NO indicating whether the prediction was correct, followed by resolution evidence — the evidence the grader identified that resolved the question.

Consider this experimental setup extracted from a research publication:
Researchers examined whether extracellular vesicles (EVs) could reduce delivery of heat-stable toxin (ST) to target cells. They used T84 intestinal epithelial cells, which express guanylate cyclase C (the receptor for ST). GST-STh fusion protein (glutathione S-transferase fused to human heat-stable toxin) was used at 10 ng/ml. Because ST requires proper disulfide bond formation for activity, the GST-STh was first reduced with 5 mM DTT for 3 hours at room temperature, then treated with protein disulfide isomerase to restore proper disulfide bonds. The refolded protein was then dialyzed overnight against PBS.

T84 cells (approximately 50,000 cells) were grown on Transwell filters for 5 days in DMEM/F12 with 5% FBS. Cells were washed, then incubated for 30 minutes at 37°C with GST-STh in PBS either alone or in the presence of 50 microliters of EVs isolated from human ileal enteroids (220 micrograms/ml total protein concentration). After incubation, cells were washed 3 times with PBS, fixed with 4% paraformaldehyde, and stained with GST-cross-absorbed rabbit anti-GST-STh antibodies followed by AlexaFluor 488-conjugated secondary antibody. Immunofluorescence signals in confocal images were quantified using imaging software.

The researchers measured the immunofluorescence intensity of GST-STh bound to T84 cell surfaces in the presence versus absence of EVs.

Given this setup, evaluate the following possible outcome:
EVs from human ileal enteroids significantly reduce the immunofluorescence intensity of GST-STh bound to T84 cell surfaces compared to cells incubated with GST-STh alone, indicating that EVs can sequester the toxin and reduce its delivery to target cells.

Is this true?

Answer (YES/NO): YES